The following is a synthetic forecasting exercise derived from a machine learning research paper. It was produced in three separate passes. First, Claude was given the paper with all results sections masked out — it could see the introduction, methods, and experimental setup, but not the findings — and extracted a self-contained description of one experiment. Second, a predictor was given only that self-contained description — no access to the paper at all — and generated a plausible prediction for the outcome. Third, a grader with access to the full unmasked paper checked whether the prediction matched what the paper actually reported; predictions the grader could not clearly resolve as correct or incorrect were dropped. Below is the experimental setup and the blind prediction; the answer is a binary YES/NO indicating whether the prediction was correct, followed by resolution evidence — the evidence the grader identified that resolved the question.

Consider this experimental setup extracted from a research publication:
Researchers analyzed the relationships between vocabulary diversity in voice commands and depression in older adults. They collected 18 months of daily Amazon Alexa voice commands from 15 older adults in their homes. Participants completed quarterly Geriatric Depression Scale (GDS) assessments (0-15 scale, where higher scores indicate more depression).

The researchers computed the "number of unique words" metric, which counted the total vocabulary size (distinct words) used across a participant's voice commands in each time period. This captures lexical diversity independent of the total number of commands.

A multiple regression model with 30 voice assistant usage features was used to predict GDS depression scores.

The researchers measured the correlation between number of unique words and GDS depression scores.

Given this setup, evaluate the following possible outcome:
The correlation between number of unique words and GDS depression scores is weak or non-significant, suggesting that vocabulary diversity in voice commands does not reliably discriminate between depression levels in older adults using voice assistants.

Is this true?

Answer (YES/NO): NO